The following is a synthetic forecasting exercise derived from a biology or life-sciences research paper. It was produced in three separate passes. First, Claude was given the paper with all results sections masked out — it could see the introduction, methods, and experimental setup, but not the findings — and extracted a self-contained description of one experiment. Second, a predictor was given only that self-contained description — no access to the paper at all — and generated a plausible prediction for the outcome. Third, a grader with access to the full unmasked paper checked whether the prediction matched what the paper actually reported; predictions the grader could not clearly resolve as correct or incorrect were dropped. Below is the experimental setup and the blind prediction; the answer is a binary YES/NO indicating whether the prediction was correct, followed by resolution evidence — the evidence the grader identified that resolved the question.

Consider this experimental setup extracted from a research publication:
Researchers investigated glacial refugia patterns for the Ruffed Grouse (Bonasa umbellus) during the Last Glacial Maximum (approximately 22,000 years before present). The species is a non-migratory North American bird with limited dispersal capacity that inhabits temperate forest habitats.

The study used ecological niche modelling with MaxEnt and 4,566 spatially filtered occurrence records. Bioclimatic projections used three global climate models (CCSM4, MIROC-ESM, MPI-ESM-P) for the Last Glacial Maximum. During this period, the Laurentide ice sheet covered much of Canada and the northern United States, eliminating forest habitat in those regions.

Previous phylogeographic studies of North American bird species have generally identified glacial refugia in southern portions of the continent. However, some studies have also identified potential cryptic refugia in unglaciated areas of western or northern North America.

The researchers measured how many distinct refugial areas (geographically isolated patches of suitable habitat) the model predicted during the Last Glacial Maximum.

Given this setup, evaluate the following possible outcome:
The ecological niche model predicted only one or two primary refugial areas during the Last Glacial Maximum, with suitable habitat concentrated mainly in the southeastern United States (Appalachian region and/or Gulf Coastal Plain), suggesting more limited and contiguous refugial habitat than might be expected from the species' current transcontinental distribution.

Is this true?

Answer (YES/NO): NO